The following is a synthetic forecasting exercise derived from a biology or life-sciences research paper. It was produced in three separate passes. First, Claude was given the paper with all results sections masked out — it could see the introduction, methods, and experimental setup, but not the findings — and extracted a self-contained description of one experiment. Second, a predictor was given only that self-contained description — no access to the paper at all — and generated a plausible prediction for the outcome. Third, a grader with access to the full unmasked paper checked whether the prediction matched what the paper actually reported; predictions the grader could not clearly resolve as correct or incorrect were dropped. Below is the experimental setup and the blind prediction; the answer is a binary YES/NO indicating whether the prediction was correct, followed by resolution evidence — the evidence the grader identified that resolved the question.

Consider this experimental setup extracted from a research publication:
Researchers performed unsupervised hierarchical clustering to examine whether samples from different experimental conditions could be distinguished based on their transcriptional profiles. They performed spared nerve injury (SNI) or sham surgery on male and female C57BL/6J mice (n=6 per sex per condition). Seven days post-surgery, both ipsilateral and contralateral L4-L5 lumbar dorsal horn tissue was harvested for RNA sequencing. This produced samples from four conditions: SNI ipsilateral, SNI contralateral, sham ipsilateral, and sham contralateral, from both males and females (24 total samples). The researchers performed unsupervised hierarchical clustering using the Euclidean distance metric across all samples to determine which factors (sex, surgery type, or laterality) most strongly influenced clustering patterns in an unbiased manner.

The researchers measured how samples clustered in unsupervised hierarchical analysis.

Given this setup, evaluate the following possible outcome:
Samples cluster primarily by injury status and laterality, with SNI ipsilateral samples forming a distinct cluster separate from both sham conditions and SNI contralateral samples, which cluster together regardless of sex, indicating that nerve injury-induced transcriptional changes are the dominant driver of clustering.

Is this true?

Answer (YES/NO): YES